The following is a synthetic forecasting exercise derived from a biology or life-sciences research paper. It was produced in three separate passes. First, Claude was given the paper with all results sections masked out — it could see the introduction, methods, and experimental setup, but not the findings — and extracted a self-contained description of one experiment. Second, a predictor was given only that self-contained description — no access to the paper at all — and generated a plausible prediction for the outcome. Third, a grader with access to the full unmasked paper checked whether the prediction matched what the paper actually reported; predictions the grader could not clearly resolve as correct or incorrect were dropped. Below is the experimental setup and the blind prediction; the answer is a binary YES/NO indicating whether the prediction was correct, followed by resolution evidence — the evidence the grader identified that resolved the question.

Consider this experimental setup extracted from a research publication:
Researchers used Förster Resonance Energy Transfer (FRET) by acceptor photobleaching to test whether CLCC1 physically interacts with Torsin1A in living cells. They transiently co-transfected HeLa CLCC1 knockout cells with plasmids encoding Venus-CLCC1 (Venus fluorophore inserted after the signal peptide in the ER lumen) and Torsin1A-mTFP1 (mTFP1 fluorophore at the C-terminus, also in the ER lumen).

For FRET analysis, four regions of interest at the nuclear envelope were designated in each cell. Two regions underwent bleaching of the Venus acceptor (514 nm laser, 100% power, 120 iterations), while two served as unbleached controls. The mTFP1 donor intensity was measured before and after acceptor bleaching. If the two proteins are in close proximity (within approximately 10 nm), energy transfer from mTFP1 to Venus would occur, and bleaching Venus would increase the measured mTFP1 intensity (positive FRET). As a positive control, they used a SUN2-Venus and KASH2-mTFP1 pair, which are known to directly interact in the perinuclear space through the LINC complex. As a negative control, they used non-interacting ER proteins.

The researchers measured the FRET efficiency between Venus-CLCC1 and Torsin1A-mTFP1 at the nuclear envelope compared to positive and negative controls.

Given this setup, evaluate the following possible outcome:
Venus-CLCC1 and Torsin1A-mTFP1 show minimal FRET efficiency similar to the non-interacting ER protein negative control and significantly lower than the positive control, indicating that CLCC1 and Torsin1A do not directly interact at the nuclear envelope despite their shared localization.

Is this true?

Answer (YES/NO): NO